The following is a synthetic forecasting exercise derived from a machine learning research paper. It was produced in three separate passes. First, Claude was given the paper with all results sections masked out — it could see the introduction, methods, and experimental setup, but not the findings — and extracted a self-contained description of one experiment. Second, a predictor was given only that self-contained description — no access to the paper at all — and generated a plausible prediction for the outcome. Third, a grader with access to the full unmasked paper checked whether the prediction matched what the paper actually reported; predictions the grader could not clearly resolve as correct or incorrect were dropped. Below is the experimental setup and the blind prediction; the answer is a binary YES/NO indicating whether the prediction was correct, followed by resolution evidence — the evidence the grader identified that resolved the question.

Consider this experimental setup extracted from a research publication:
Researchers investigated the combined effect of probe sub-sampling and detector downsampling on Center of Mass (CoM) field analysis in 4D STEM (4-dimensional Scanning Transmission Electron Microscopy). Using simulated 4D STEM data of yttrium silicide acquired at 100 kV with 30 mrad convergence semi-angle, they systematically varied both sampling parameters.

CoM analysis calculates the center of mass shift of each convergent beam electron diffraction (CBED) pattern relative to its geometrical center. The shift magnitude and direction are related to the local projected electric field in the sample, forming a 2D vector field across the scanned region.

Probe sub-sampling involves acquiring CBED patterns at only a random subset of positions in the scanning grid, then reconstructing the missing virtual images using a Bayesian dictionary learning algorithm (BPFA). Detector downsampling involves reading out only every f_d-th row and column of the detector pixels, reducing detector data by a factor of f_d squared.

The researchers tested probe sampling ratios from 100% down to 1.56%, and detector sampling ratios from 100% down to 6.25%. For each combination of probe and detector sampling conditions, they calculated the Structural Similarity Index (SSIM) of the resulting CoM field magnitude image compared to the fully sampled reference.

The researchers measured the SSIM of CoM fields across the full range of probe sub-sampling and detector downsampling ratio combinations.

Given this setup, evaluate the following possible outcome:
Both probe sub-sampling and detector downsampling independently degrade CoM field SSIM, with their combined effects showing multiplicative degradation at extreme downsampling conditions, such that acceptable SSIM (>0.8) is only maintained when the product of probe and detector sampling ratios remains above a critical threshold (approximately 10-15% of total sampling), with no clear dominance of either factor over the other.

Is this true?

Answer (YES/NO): NO